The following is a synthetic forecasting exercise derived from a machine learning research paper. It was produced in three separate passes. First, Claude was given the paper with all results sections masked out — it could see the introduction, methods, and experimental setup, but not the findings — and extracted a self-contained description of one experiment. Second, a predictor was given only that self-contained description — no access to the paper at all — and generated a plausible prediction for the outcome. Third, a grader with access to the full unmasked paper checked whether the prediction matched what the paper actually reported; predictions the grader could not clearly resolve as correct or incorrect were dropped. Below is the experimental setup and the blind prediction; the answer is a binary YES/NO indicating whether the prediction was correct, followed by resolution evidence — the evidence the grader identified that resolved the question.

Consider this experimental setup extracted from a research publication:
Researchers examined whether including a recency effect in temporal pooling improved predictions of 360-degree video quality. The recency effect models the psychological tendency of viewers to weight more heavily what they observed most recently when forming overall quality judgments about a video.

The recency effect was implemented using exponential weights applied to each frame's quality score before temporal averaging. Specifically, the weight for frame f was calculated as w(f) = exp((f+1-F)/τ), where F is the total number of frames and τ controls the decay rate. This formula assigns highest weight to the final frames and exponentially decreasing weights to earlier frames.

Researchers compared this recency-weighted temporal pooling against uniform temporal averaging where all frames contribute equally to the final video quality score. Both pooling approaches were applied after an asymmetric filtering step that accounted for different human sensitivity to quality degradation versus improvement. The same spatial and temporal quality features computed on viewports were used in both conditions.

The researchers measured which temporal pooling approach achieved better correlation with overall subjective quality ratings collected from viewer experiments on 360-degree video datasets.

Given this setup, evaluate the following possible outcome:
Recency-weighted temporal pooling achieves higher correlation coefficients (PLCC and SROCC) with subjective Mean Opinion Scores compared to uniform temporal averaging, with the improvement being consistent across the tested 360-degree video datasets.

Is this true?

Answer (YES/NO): NO